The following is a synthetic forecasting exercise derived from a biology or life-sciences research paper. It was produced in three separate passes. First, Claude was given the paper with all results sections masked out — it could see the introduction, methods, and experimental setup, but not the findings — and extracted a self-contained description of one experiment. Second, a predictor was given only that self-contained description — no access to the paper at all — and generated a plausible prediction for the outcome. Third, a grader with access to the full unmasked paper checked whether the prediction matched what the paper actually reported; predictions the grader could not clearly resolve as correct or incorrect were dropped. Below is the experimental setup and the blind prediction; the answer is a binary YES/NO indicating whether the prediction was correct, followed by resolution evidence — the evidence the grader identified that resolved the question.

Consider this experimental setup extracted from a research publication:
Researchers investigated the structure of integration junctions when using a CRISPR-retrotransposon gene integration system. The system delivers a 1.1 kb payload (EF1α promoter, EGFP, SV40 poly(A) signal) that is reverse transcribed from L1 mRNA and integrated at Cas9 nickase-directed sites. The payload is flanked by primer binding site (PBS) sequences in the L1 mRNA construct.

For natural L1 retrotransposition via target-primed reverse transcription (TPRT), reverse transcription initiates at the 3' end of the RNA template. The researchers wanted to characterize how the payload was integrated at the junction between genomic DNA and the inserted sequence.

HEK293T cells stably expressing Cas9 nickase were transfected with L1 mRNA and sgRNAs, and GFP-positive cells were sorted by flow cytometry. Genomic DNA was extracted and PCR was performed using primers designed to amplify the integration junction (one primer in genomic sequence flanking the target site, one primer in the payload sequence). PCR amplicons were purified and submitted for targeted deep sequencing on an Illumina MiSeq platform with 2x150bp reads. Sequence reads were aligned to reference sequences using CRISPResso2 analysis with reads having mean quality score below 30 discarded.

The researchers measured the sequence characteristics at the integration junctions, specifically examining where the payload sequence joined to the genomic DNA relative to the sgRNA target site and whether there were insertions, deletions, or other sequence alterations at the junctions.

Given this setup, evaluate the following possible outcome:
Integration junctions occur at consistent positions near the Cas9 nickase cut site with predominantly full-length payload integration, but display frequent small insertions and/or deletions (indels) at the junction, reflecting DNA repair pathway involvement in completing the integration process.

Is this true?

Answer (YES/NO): NO